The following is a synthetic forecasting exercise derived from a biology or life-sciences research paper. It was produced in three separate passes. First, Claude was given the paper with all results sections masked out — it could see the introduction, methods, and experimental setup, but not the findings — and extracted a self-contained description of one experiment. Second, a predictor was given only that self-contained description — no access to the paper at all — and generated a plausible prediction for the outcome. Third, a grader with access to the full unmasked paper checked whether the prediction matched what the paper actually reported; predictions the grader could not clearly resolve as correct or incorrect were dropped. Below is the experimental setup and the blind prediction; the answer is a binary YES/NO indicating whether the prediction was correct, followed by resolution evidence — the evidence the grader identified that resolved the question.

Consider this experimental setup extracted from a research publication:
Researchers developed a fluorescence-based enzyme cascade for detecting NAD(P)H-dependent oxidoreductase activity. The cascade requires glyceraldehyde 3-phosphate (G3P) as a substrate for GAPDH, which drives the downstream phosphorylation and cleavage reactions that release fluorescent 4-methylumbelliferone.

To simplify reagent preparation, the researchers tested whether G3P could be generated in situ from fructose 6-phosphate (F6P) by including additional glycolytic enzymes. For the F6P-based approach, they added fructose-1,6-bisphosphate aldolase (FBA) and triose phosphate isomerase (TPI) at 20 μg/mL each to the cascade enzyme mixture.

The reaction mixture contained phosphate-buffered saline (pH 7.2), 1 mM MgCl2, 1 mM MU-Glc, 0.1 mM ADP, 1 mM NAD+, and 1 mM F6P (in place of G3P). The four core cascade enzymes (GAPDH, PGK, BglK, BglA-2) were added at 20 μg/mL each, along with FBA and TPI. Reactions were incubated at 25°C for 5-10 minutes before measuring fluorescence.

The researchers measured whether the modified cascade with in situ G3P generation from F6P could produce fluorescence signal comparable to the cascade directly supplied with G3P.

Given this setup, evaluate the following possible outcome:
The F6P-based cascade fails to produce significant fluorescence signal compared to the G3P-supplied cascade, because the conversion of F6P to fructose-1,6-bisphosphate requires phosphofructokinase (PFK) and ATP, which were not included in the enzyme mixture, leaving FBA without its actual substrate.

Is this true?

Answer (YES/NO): NO